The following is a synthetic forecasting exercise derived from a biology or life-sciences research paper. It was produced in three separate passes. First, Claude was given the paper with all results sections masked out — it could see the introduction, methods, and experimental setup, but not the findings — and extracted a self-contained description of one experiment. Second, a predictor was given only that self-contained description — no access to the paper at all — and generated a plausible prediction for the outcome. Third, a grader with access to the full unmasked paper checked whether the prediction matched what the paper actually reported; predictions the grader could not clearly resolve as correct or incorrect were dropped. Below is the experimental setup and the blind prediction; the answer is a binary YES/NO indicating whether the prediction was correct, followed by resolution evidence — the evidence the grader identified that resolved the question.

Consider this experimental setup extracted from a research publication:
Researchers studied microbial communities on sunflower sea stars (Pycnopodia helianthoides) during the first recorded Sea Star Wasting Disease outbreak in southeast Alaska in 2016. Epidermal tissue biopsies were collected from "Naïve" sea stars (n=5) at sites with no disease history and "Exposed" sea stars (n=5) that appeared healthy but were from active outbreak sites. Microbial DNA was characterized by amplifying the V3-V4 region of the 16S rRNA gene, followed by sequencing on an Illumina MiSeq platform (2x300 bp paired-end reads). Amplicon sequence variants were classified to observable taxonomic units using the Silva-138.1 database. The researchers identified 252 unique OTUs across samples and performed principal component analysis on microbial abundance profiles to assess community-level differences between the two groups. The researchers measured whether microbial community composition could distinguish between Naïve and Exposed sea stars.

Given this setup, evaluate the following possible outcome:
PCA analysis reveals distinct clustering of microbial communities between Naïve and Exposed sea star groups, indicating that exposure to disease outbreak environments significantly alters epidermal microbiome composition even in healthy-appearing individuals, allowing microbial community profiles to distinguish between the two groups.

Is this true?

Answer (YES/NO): YES